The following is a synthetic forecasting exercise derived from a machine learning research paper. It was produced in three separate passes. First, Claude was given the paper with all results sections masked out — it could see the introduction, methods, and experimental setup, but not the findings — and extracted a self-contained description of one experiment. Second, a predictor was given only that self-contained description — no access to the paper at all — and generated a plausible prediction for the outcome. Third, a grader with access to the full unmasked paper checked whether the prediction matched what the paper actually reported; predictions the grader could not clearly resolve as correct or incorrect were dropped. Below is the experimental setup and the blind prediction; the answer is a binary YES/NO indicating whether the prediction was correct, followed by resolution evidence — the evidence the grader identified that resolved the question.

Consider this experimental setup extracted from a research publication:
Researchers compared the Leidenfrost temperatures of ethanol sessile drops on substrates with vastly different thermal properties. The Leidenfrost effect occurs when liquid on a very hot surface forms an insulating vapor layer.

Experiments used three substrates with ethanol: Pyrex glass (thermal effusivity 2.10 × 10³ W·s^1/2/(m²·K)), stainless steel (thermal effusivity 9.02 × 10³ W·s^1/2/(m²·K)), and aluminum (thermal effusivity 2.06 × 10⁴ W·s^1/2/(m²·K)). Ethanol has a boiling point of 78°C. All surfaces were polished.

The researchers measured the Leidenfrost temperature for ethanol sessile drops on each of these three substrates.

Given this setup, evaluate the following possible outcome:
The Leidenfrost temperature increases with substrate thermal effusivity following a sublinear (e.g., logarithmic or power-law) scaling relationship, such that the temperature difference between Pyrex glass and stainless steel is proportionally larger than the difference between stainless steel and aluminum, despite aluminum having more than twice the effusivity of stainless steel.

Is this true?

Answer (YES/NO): NO